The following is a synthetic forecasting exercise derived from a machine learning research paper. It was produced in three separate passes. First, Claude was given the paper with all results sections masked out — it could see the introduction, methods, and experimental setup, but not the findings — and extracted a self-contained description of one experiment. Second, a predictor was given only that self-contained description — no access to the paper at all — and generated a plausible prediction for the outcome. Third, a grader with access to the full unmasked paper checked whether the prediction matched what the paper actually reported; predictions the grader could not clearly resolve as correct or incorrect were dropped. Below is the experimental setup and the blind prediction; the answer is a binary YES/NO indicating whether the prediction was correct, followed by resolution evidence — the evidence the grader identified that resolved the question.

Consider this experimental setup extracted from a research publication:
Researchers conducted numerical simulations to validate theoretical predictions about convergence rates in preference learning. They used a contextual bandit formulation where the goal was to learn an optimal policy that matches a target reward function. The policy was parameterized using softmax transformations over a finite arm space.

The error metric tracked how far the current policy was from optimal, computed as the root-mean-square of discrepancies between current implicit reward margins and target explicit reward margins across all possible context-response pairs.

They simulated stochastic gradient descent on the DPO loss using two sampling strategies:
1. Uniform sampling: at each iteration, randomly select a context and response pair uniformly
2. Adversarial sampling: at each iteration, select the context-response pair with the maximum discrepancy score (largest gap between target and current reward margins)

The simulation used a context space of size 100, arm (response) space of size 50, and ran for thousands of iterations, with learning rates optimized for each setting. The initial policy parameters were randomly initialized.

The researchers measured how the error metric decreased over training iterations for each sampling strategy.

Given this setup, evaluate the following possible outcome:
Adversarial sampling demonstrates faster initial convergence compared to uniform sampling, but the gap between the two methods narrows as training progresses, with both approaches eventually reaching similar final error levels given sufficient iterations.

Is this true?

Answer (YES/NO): NO